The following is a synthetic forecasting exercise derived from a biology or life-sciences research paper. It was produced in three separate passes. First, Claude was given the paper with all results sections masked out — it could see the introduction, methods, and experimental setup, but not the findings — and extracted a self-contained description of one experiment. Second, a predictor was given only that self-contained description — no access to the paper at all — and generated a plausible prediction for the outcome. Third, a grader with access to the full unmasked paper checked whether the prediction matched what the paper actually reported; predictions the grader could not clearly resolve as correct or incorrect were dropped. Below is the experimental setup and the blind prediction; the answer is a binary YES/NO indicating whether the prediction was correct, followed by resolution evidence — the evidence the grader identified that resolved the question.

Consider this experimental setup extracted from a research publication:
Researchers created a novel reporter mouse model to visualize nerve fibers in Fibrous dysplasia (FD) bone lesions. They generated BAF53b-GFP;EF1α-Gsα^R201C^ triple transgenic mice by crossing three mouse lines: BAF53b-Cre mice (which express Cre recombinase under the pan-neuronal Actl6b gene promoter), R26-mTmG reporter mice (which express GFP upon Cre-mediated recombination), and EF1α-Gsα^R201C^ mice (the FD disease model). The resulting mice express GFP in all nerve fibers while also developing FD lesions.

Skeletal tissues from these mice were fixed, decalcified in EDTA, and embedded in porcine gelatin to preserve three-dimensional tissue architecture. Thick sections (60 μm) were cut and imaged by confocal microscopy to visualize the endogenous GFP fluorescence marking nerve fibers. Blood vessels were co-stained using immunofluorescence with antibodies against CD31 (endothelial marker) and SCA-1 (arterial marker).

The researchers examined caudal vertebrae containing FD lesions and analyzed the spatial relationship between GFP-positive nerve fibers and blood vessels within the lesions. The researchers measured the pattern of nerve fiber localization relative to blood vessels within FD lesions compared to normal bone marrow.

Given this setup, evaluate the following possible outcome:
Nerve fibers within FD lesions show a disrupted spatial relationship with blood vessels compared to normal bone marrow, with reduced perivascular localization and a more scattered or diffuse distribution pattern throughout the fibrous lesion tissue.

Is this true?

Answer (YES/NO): NO